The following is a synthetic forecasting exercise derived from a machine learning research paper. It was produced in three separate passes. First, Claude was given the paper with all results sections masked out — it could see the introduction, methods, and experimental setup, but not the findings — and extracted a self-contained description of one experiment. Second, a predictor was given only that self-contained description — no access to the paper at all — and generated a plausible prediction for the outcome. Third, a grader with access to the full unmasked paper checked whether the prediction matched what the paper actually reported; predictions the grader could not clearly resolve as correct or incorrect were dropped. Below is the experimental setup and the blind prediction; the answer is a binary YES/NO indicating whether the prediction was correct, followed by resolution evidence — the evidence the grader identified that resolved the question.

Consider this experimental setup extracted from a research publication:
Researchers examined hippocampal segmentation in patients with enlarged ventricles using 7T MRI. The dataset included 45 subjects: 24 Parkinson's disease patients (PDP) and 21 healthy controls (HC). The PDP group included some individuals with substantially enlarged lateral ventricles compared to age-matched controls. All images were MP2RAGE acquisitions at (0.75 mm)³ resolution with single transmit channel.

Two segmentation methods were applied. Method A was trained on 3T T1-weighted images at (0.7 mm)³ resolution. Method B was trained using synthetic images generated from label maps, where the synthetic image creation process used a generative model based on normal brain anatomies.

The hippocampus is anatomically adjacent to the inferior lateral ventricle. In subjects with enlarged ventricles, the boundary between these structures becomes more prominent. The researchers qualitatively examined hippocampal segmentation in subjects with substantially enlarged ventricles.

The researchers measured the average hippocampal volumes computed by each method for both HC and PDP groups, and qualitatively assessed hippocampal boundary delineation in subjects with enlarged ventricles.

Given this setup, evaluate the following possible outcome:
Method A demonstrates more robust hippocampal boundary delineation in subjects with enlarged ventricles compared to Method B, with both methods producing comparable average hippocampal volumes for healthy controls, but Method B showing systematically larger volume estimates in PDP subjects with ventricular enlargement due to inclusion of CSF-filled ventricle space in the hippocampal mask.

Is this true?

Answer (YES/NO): NO